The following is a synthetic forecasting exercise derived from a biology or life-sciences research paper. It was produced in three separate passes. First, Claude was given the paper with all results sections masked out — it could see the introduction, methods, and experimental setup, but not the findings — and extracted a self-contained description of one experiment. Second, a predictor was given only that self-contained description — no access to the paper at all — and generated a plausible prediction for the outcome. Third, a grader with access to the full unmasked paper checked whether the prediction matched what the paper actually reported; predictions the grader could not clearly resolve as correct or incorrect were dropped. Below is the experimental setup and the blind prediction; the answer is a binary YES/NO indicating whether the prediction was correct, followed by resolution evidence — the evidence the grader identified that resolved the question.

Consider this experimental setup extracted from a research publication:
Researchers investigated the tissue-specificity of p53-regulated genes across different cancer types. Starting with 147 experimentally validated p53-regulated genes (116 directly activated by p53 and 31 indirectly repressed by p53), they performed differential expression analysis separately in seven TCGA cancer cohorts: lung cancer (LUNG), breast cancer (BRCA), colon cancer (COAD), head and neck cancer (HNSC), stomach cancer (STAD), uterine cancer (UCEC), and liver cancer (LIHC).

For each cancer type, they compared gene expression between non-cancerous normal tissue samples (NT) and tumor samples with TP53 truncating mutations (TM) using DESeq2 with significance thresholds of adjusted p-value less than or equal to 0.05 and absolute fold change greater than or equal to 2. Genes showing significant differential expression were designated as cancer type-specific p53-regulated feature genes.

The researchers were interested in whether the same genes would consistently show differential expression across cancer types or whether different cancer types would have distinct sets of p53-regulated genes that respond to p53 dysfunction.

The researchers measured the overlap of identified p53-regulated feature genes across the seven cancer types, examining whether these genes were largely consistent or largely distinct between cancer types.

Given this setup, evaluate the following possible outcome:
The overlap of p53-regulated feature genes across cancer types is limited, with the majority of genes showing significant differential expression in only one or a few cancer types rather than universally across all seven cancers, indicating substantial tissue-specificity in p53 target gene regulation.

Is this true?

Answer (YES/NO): YES